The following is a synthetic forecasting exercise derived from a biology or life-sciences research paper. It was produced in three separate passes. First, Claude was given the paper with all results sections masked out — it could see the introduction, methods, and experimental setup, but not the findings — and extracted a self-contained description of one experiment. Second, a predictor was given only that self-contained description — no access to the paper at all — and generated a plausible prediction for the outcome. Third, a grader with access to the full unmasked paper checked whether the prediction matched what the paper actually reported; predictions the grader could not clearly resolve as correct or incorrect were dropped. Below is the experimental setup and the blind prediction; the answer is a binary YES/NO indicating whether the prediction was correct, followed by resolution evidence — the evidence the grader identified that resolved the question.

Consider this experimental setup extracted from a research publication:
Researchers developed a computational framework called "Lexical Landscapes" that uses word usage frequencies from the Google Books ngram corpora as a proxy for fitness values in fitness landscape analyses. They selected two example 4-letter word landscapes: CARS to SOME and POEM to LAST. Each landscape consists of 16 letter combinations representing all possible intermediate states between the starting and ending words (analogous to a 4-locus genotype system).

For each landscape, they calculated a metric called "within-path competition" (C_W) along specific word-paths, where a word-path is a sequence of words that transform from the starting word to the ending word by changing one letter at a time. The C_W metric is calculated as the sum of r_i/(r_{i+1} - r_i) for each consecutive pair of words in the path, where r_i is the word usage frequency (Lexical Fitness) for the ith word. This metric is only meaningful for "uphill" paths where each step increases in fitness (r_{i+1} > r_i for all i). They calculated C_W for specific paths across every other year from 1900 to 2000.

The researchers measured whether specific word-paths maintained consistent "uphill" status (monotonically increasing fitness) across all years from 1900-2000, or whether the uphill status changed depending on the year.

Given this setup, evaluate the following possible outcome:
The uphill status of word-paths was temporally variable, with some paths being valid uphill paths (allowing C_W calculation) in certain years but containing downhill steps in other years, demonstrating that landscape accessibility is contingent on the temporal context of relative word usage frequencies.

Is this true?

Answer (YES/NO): YES